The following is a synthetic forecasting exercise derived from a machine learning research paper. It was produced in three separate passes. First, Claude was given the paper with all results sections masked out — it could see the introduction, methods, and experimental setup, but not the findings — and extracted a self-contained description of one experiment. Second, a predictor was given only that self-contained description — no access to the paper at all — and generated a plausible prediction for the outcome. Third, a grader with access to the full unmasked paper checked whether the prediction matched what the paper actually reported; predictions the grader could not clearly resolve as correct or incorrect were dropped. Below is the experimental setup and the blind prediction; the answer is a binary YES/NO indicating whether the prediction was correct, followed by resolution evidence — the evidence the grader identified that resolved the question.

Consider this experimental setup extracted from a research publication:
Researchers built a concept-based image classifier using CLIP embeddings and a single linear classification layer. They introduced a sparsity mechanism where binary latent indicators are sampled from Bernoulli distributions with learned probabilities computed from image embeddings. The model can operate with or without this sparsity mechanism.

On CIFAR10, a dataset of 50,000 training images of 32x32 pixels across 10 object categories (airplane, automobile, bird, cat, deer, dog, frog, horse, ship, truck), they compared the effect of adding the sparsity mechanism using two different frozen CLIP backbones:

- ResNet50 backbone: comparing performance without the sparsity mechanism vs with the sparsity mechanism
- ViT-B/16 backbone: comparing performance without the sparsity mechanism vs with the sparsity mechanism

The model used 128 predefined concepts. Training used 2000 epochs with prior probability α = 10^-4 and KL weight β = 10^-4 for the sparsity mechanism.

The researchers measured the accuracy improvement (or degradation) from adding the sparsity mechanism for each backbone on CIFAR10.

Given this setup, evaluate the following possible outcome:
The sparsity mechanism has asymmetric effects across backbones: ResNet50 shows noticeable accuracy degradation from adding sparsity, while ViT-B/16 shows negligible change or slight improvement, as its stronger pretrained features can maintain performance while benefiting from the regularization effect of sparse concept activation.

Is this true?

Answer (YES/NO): NO